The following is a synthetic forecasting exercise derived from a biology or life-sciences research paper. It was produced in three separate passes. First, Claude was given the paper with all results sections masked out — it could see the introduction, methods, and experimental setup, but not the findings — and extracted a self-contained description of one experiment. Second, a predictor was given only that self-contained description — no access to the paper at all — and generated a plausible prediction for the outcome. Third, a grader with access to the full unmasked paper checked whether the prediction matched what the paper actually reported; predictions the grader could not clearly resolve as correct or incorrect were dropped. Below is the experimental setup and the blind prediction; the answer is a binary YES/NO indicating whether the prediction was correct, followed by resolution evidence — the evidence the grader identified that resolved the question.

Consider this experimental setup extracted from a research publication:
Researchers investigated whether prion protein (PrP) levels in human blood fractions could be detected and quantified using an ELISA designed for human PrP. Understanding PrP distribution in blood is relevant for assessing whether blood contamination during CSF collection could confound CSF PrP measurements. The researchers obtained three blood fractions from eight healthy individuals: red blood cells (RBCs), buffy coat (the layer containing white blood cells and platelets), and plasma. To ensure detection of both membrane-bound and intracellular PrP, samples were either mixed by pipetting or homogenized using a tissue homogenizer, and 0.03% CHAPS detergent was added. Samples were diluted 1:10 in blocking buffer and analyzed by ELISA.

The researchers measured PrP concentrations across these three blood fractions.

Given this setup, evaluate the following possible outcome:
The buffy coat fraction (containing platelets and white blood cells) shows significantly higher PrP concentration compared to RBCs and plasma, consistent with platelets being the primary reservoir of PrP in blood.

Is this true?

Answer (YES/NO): YES